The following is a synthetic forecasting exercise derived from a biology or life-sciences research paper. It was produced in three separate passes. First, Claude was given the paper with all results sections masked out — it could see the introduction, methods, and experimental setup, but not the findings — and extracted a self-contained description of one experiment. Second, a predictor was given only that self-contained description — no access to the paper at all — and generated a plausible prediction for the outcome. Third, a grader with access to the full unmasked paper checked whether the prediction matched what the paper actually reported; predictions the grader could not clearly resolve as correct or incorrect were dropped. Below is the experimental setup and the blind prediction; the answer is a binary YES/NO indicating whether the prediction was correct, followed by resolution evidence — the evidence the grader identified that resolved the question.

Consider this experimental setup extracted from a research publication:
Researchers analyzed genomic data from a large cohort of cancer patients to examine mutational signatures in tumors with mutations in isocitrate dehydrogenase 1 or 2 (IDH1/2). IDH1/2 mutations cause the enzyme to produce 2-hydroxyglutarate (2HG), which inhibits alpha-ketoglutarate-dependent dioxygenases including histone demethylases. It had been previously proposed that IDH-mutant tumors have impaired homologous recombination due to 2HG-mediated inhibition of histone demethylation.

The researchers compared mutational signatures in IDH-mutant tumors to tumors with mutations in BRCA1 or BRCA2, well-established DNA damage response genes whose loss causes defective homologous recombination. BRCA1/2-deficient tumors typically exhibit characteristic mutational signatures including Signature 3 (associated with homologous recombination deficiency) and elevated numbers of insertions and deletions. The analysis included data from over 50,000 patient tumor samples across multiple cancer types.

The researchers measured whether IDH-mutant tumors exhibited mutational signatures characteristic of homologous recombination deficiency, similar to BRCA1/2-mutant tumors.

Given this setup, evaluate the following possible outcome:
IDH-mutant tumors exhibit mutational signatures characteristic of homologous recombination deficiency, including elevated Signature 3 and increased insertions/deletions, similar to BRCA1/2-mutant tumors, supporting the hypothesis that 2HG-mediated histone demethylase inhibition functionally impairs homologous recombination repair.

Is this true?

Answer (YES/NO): NO